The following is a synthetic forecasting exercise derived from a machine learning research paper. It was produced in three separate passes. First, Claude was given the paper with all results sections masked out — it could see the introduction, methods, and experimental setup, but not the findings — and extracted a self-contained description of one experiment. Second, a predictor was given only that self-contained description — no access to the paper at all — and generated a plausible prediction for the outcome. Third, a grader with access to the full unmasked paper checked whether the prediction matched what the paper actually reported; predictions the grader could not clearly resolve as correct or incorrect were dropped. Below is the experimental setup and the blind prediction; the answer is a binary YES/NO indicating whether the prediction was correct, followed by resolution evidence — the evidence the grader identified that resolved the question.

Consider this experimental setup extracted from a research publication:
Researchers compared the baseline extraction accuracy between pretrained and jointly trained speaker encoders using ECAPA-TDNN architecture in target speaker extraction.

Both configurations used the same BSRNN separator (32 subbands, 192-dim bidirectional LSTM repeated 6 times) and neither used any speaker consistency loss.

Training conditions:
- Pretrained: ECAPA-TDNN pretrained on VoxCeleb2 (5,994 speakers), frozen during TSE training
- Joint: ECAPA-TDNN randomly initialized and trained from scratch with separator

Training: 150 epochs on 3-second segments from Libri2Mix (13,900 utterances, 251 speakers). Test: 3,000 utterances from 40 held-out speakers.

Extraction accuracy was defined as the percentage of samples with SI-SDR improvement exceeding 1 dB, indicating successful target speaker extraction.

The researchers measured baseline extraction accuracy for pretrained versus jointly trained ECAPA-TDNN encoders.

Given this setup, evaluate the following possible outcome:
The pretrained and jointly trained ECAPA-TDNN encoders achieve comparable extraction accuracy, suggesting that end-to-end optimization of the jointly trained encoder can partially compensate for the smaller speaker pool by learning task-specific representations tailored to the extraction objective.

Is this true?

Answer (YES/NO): NO